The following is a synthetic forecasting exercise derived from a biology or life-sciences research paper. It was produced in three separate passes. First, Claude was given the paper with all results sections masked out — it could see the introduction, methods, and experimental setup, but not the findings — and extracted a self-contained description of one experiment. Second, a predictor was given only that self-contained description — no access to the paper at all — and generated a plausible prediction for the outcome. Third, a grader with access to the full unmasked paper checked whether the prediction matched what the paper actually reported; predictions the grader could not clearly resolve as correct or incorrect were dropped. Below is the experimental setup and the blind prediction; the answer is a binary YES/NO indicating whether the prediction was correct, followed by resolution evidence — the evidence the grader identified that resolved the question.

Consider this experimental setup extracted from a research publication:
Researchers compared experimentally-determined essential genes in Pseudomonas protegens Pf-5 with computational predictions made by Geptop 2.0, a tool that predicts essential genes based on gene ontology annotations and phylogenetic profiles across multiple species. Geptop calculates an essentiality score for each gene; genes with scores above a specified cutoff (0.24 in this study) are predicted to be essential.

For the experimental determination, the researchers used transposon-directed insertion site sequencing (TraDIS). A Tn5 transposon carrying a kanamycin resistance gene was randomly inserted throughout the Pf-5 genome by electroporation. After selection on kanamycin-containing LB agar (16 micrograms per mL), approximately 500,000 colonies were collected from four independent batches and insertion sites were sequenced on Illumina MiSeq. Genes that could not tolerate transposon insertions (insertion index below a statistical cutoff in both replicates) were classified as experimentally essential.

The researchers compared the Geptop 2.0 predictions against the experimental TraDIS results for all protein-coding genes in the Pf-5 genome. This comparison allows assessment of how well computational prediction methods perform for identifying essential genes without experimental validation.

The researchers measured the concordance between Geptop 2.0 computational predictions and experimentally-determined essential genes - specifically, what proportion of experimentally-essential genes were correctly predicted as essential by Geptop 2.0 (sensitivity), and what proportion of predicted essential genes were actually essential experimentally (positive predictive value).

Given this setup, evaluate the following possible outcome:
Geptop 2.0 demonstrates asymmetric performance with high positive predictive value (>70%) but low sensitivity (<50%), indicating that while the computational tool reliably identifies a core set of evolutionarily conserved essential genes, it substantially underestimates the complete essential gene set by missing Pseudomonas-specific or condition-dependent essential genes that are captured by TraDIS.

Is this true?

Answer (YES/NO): NO